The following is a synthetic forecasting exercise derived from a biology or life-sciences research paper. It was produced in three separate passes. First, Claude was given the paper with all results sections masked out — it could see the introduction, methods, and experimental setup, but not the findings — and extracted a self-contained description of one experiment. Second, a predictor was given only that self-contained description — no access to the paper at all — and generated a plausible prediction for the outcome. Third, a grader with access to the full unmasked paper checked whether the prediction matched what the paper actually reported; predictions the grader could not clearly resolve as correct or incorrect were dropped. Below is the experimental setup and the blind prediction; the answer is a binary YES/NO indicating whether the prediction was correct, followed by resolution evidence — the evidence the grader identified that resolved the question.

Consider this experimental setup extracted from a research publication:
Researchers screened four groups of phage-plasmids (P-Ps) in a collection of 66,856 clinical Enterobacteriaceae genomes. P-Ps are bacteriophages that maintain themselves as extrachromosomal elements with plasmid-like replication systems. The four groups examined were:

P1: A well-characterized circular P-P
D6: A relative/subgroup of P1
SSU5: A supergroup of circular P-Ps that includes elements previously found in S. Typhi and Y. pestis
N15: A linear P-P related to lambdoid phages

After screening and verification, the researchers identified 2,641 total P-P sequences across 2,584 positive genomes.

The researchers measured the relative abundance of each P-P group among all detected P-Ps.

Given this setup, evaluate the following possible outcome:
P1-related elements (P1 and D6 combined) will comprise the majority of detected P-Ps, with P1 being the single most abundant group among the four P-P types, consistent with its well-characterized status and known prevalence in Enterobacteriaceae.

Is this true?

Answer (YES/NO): NO